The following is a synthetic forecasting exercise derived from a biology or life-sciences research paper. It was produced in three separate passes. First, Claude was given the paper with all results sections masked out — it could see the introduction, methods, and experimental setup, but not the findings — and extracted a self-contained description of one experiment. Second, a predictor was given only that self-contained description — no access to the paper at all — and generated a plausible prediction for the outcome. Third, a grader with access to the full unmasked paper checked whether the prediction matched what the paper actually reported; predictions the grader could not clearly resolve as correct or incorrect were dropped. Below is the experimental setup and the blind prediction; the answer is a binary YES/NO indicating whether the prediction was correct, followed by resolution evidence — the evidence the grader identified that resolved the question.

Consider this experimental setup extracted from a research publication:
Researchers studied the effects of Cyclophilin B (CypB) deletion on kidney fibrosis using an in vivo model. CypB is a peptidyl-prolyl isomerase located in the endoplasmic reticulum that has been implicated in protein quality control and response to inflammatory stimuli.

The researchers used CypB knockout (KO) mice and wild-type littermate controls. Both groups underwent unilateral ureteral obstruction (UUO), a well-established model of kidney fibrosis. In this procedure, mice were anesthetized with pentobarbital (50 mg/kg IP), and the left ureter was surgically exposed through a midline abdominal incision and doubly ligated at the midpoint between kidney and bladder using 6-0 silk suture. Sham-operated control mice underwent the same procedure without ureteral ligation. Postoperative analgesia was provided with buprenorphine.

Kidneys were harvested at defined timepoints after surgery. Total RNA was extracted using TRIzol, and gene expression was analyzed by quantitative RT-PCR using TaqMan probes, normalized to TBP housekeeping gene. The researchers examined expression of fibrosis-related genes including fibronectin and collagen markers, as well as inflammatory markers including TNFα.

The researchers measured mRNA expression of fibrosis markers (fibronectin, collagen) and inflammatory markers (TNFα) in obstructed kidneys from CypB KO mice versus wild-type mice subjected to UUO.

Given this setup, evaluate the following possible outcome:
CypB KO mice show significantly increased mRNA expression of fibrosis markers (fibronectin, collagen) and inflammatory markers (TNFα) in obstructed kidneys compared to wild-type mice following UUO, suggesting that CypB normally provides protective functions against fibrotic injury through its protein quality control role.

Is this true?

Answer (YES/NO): NO